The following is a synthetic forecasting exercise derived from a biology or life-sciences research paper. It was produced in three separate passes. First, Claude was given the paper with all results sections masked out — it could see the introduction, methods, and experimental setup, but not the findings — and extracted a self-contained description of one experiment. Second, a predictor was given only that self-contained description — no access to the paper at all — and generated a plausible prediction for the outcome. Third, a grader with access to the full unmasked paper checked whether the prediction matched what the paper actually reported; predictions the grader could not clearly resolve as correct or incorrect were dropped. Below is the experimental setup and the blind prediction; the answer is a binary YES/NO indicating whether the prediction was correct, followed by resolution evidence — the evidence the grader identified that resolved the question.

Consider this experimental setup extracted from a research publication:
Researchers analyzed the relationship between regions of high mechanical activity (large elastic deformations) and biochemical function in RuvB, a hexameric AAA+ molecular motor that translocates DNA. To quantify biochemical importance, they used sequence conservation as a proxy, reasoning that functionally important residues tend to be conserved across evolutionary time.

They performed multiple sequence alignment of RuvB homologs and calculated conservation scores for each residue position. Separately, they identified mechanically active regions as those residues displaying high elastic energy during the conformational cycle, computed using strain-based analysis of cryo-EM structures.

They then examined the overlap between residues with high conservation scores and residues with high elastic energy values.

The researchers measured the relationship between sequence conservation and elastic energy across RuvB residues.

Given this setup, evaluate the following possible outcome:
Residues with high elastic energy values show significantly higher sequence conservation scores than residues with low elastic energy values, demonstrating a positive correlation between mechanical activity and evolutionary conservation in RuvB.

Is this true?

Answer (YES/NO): NO